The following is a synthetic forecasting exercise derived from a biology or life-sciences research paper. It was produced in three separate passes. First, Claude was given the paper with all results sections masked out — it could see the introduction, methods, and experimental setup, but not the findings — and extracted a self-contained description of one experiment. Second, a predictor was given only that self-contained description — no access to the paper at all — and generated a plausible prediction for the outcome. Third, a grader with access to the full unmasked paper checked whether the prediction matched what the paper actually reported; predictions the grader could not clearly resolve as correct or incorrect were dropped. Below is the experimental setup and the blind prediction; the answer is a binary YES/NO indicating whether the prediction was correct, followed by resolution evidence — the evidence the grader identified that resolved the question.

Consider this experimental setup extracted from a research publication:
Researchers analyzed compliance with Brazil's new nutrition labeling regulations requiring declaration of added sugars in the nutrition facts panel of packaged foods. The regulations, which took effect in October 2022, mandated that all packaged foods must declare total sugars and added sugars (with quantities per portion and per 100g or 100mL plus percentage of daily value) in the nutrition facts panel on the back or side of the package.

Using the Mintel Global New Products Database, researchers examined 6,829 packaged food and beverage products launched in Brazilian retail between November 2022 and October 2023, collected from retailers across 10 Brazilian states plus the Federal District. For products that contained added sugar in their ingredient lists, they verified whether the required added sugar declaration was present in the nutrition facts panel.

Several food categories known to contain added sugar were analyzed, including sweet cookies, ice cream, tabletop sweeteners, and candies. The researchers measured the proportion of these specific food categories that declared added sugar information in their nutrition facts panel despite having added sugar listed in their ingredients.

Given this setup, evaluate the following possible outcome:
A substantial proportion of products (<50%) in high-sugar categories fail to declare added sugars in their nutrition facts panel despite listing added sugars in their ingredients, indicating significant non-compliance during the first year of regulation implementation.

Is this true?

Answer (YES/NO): NO